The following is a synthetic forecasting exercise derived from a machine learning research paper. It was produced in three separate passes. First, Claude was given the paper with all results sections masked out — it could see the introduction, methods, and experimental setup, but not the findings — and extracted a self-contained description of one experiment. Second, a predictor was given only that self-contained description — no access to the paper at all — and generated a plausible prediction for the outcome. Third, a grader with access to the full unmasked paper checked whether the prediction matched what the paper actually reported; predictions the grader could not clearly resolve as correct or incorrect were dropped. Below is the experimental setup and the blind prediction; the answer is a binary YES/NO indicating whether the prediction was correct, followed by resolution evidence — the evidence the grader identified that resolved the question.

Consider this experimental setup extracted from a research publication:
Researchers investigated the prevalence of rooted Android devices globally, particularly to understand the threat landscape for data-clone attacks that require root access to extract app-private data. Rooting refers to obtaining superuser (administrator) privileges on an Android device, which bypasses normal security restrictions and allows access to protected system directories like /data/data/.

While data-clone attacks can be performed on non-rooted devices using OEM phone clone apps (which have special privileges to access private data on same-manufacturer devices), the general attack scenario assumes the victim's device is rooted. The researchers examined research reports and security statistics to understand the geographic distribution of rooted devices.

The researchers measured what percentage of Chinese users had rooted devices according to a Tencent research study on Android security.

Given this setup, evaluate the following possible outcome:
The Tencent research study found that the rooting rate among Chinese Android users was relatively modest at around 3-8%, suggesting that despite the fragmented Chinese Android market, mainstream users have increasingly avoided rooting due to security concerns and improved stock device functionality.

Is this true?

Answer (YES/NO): NO